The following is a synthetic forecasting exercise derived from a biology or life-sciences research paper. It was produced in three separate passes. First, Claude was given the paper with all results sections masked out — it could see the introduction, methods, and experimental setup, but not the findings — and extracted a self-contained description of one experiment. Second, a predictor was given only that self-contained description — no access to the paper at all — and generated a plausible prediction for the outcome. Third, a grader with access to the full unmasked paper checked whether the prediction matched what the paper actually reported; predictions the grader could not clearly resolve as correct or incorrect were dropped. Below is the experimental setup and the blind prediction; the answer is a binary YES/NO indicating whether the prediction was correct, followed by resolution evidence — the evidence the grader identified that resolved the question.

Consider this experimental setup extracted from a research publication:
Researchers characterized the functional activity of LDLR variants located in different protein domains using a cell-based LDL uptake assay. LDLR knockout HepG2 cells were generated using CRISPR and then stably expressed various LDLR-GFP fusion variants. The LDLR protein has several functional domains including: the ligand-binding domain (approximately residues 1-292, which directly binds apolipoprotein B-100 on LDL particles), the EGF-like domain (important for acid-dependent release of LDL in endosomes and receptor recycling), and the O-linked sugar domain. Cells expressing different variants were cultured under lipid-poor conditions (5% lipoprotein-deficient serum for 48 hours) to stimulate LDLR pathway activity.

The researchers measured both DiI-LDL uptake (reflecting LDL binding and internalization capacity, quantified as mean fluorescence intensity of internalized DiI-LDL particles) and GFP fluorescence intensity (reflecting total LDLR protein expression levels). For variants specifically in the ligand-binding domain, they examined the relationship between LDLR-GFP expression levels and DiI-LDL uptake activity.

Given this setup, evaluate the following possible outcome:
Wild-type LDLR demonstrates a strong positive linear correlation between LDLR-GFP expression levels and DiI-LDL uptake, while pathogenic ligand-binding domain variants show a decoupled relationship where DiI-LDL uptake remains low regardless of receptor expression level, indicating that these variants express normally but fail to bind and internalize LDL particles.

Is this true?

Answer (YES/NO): NO